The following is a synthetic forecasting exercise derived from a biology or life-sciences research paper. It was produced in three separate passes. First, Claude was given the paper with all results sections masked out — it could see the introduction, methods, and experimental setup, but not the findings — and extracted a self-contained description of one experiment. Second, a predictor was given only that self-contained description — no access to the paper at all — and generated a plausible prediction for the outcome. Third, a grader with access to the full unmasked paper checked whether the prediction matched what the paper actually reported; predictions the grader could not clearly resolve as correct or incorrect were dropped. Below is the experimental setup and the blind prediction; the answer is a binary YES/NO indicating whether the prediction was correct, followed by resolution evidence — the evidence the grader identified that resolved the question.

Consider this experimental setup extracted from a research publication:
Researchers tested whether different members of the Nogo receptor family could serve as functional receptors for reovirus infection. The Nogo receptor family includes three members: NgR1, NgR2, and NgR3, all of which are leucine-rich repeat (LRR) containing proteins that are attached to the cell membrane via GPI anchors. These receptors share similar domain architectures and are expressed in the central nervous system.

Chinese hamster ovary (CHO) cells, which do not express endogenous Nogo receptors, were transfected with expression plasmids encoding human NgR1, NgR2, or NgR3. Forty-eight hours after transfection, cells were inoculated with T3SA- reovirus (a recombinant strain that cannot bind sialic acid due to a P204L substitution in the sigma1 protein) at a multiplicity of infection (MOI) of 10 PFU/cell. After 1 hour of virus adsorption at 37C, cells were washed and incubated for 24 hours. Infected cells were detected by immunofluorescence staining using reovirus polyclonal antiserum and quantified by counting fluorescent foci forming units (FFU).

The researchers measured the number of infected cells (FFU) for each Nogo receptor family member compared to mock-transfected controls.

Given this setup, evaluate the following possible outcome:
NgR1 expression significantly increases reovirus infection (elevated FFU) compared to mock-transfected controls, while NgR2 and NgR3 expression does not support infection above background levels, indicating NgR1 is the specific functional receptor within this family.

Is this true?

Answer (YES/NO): YES